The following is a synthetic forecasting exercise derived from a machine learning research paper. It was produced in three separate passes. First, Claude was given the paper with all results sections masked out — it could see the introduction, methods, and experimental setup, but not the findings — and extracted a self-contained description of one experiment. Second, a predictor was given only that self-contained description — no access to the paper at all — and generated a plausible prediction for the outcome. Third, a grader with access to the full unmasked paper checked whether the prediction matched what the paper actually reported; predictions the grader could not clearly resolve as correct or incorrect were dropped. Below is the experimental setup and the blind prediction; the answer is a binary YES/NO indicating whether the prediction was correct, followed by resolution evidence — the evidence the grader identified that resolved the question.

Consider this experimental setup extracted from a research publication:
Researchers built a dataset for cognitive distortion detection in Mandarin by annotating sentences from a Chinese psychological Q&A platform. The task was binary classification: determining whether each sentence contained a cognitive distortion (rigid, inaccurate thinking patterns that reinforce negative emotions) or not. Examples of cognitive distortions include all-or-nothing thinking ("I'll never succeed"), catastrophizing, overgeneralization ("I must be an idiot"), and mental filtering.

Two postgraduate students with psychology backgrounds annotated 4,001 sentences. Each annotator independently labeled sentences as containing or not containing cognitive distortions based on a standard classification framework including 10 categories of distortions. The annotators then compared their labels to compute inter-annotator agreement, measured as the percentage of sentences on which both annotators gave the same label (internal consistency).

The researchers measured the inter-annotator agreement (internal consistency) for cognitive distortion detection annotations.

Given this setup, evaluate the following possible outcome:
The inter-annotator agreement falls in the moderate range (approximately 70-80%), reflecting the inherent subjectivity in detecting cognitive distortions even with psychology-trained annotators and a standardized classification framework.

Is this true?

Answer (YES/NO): NO